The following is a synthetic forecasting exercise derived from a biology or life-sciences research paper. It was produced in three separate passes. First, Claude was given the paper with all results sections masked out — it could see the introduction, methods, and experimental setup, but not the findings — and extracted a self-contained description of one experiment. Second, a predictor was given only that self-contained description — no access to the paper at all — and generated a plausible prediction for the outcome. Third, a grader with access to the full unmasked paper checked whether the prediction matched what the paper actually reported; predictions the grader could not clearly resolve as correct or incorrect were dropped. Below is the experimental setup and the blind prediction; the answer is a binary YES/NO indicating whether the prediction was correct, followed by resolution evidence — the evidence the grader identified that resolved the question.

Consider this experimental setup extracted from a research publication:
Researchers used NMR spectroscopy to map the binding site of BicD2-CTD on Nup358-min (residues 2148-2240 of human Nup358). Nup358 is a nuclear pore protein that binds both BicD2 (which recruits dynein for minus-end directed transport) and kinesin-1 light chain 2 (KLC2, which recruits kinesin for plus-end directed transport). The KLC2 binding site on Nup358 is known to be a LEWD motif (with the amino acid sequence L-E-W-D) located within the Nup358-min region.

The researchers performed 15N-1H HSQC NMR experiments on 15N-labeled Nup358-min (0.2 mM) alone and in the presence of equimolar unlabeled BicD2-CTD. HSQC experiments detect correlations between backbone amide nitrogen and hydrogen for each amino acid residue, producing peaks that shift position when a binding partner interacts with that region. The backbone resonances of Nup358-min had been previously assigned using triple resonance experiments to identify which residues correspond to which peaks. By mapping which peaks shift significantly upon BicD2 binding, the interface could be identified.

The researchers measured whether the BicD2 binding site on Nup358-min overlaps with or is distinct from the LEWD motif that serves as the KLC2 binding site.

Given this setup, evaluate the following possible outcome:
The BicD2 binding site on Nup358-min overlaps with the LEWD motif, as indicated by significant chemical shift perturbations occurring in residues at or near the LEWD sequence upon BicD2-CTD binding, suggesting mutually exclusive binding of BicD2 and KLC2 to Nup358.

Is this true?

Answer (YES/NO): NO